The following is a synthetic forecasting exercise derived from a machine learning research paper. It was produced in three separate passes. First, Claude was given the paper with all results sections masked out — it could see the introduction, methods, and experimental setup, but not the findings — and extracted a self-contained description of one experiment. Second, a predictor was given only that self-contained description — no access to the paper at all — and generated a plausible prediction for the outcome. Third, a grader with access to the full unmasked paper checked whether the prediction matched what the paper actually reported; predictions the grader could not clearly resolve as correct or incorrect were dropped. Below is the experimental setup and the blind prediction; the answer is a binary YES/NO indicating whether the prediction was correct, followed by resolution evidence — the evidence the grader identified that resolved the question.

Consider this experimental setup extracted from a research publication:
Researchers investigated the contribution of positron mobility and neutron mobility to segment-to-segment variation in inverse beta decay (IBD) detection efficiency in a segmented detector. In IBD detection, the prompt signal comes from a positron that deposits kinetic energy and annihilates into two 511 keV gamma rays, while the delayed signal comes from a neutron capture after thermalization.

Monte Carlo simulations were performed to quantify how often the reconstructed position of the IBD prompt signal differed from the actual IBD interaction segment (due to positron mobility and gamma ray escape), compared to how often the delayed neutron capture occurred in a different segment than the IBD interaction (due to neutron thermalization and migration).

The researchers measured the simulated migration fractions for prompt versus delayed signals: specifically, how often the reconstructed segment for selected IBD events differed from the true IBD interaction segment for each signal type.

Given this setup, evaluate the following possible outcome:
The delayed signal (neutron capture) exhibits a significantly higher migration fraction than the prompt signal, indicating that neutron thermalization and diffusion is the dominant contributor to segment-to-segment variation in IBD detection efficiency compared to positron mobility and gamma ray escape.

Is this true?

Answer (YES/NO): YES